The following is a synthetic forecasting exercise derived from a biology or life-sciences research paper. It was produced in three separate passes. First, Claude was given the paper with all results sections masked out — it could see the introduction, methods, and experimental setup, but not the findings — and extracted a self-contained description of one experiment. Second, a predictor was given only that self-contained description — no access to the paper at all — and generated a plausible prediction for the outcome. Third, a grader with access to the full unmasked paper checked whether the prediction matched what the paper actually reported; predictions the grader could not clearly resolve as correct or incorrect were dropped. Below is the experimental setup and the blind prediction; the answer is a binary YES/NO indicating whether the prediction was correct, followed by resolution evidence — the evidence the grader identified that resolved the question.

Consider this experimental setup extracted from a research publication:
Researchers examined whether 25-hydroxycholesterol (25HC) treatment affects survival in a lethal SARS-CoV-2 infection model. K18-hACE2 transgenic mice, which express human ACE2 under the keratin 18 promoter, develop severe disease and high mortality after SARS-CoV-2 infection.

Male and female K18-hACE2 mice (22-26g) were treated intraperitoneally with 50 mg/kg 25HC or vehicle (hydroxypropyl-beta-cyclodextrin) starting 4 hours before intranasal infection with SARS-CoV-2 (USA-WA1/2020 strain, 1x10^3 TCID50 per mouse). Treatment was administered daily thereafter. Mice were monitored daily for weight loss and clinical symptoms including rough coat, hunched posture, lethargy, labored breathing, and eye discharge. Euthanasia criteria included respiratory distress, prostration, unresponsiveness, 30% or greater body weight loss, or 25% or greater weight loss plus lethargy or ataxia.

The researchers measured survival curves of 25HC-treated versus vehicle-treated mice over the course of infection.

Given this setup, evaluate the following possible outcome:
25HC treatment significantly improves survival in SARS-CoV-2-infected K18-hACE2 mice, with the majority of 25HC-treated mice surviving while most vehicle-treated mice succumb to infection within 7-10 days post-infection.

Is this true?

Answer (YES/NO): NO